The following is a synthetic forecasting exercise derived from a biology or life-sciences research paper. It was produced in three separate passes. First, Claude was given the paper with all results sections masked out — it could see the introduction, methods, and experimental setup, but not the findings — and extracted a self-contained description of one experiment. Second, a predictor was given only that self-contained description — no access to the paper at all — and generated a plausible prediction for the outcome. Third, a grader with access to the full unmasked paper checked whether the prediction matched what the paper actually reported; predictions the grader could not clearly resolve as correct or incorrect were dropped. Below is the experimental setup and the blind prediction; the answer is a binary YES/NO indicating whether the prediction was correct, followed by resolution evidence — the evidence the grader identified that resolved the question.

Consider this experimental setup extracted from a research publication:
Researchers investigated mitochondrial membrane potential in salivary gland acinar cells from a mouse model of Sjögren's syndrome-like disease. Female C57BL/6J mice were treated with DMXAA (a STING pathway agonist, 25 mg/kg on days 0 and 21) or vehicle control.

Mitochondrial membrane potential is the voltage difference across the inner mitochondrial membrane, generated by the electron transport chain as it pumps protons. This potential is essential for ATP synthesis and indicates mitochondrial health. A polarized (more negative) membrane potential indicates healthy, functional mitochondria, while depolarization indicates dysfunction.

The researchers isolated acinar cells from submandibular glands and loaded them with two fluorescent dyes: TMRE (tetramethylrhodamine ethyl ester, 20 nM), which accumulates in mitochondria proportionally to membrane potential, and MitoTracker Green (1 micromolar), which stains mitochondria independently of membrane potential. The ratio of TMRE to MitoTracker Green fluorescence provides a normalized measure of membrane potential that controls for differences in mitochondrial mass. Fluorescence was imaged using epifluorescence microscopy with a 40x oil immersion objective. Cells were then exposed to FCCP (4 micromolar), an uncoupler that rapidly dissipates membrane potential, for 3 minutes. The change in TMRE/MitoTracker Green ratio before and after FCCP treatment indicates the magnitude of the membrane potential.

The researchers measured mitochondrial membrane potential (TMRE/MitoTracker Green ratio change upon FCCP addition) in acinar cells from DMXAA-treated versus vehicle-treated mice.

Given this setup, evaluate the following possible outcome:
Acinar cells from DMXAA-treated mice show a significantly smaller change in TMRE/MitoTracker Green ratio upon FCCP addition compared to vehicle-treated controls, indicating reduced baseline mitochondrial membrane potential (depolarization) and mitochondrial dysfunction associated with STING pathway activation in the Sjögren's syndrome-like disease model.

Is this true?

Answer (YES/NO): YES